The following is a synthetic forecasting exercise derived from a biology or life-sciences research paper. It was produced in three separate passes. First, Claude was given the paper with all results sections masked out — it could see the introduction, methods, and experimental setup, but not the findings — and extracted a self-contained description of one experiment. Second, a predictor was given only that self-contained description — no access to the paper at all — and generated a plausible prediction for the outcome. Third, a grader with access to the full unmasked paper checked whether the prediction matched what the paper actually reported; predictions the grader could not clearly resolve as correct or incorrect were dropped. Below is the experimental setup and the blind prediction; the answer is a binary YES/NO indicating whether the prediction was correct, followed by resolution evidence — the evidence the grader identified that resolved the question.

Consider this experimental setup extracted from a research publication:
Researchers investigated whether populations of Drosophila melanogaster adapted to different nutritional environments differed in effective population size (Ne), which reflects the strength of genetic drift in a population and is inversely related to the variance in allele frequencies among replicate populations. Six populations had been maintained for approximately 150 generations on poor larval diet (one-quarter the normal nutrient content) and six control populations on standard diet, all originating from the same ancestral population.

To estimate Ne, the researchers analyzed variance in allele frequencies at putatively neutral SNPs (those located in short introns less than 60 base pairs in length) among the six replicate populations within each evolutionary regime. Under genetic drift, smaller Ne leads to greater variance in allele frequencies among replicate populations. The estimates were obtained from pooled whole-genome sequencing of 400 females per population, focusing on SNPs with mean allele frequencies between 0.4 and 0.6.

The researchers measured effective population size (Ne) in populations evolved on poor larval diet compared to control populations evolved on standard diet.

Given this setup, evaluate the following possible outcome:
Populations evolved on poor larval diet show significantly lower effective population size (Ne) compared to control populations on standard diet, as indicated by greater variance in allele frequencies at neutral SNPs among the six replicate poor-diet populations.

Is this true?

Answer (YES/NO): NO